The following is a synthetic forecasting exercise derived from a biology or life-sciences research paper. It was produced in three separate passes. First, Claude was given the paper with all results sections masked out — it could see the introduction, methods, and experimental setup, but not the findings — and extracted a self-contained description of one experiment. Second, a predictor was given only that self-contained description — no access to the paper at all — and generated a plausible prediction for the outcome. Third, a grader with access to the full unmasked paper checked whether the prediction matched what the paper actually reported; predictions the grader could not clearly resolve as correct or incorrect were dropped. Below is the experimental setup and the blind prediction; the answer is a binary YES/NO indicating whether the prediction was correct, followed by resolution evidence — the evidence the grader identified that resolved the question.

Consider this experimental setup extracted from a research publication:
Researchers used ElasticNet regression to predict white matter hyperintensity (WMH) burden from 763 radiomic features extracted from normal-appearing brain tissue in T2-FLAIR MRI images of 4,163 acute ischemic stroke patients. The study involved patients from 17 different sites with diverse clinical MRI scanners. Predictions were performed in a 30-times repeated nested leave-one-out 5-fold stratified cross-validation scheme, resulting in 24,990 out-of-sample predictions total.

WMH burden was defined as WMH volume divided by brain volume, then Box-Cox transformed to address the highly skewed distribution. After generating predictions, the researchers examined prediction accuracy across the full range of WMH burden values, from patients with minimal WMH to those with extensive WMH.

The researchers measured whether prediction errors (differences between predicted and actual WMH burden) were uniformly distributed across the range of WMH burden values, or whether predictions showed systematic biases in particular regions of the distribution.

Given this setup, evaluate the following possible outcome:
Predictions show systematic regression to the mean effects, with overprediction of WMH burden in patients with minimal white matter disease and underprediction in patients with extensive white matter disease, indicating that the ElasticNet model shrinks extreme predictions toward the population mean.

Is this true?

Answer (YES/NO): NO